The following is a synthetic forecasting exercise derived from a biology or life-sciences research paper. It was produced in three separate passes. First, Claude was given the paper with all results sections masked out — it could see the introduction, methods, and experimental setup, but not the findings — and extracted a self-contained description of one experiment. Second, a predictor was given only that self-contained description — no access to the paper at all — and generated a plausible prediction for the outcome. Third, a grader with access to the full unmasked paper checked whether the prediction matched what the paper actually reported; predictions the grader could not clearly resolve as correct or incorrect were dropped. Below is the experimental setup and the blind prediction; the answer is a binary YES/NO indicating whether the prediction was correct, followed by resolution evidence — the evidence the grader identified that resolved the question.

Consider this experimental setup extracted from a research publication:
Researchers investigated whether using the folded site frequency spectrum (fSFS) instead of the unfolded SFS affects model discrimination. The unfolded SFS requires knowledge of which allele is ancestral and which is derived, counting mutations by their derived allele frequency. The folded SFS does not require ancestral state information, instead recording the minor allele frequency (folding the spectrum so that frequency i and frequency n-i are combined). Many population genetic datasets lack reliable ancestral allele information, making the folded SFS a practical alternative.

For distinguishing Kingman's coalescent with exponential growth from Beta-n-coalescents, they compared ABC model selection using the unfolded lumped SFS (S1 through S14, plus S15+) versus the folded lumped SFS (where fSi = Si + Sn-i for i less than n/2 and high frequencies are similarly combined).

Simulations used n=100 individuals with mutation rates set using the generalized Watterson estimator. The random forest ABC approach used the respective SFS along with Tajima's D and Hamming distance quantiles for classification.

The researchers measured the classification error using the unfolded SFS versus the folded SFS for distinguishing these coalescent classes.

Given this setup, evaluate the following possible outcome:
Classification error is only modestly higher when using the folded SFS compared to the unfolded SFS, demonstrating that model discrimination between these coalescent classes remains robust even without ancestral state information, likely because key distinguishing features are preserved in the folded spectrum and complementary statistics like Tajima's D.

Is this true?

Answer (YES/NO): YES